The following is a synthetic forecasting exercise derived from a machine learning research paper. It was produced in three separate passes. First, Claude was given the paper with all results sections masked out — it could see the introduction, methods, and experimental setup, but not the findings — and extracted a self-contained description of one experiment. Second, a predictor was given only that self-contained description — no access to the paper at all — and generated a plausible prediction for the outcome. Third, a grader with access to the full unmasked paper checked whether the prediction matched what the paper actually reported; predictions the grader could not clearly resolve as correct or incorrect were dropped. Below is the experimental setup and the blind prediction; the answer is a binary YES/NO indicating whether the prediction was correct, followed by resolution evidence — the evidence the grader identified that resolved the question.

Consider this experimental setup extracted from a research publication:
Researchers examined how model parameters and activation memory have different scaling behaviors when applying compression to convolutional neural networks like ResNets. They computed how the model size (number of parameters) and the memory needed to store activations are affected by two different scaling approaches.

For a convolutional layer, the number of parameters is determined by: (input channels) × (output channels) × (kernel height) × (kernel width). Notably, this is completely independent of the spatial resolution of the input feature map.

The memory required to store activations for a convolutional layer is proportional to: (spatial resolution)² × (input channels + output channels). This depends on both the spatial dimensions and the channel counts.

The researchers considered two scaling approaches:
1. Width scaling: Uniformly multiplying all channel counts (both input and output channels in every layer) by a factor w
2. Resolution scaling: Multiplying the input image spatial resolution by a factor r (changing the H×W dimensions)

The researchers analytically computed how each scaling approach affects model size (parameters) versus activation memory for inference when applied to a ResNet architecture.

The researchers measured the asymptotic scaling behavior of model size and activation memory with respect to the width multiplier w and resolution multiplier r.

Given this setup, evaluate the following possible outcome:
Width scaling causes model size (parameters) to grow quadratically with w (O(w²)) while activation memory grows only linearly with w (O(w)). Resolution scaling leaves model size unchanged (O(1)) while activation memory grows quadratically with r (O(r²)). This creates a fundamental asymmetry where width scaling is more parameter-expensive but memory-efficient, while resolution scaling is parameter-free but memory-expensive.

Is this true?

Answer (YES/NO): YES